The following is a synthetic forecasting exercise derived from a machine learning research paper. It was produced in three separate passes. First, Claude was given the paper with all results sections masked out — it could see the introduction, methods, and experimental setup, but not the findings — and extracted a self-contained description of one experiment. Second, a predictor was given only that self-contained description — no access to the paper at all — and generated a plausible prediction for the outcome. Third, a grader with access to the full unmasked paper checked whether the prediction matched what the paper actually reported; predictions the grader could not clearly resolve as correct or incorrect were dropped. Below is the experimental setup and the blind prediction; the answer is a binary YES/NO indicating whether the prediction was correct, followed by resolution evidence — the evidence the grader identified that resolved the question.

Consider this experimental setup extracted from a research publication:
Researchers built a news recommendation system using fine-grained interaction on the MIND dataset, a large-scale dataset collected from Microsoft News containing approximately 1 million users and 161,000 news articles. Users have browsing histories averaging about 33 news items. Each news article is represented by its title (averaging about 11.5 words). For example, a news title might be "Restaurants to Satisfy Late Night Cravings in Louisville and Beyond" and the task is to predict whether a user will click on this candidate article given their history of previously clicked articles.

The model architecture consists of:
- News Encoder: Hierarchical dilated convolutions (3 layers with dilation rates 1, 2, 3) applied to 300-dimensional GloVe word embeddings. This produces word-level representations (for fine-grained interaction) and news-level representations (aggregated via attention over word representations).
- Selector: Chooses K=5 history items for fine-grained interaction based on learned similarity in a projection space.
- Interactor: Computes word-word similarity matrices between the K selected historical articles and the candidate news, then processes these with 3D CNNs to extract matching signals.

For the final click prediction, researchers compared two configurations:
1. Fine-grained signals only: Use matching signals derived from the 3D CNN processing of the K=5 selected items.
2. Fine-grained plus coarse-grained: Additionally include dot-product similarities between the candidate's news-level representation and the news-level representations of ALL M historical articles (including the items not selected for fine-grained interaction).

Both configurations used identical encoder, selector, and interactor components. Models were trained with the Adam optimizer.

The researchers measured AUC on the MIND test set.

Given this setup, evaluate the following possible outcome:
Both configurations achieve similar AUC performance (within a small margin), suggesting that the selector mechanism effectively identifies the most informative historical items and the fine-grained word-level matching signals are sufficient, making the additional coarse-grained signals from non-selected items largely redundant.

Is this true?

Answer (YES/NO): NO